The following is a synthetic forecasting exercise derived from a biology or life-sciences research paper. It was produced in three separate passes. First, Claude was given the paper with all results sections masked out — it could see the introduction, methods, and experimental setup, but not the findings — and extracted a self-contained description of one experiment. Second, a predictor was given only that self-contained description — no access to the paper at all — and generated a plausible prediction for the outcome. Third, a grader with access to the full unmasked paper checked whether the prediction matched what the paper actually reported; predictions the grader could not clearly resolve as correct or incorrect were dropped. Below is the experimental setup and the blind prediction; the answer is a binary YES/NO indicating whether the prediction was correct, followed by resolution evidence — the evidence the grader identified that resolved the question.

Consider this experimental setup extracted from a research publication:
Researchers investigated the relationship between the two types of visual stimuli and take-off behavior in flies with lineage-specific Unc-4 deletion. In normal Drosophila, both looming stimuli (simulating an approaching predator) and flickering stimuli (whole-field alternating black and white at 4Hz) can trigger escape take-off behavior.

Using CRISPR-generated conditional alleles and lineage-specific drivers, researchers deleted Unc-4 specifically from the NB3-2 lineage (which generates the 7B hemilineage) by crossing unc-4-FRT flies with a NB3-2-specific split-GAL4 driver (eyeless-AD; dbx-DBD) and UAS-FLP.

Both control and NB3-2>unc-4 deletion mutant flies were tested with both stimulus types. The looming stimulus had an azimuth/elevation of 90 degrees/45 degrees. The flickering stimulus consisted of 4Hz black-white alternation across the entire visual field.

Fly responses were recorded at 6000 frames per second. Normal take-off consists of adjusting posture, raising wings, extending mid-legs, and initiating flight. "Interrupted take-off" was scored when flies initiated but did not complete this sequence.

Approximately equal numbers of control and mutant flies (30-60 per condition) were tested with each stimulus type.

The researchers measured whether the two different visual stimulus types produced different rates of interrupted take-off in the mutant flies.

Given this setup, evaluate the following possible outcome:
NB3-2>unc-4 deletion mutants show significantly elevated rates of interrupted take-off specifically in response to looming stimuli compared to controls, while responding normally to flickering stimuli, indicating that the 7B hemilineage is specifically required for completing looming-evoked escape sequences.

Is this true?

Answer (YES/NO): NO